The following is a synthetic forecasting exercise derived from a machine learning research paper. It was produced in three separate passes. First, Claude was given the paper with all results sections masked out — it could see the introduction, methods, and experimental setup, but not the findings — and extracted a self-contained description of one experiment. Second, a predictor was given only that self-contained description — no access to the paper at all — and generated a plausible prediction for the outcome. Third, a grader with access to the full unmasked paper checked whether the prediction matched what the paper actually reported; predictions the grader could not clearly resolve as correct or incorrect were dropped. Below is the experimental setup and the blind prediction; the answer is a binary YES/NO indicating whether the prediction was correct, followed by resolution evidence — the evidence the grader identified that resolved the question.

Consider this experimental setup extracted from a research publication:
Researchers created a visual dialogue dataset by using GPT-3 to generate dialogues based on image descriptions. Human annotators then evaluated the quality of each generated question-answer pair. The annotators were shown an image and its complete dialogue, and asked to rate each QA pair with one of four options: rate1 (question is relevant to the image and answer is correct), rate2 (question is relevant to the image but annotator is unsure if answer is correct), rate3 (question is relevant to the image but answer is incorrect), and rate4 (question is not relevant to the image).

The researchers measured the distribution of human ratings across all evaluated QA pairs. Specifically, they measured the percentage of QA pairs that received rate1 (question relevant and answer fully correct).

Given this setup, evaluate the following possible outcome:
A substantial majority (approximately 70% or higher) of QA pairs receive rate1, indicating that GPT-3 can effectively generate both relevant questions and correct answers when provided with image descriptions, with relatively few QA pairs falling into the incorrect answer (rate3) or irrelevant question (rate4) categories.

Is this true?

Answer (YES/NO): YES